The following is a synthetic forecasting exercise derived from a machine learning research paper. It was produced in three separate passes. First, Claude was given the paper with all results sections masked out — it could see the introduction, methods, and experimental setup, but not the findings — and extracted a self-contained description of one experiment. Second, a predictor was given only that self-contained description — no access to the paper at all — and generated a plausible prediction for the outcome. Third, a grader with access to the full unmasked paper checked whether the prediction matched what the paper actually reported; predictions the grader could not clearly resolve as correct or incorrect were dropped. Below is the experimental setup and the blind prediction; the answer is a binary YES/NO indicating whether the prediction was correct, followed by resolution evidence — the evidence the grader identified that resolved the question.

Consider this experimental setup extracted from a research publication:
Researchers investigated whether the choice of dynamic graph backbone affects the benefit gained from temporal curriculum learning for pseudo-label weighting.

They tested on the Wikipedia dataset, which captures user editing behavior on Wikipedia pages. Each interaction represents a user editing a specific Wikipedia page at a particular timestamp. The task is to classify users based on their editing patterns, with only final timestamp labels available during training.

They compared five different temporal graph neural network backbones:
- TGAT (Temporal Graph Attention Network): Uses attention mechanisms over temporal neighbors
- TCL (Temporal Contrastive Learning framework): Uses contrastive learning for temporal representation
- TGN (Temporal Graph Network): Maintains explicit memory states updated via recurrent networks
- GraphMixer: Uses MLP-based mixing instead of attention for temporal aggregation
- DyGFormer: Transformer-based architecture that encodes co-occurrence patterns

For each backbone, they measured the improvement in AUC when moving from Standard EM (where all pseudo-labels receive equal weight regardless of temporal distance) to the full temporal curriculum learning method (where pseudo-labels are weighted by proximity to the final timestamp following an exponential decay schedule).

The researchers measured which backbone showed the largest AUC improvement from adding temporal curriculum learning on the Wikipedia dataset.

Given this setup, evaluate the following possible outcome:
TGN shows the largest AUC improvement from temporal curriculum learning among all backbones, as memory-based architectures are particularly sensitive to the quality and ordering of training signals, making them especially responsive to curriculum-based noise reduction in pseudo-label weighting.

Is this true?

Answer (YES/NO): NO